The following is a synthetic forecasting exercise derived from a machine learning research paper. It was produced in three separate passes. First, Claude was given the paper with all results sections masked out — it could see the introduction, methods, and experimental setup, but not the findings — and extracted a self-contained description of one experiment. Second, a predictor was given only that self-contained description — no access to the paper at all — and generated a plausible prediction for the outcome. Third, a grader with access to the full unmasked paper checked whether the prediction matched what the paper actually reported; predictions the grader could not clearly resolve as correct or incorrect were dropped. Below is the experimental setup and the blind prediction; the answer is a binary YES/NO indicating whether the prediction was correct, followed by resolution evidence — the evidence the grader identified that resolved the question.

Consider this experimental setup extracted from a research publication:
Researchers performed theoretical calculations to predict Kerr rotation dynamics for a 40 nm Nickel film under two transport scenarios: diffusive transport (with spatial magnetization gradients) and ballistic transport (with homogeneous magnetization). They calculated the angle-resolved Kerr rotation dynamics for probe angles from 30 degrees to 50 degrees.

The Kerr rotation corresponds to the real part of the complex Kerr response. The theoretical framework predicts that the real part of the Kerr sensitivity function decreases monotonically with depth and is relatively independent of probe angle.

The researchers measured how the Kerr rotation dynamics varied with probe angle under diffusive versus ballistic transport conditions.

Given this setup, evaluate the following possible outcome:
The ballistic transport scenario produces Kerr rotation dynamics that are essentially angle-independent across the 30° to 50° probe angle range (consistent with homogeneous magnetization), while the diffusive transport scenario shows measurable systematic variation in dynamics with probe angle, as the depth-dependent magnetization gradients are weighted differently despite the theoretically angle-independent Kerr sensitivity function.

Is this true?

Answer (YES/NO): NO